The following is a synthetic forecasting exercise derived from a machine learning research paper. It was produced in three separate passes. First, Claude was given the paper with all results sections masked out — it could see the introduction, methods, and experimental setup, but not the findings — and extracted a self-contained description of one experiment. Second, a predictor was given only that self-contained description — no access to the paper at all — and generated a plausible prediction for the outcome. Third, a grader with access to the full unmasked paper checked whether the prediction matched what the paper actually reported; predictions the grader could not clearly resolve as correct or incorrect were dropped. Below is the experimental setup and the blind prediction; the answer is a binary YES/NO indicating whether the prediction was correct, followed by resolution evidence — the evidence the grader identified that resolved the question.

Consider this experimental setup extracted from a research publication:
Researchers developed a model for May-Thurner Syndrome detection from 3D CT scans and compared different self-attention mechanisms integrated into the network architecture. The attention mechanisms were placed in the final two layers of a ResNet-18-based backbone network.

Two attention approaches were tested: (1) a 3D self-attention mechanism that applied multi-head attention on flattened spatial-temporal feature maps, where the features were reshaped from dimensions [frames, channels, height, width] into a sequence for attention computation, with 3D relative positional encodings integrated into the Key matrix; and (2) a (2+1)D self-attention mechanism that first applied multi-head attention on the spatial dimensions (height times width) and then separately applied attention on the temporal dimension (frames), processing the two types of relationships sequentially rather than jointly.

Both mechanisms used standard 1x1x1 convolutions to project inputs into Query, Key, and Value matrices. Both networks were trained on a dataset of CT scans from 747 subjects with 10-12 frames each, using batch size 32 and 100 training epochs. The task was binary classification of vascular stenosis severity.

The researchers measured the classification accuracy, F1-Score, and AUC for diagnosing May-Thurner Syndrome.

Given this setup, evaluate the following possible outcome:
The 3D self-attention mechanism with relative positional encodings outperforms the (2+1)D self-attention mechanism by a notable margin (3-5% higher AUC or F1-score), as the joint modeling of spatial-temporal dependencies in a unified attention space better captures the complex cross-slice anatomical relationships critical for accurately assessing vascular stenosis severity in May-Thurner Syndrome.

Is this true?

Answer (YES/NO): NO